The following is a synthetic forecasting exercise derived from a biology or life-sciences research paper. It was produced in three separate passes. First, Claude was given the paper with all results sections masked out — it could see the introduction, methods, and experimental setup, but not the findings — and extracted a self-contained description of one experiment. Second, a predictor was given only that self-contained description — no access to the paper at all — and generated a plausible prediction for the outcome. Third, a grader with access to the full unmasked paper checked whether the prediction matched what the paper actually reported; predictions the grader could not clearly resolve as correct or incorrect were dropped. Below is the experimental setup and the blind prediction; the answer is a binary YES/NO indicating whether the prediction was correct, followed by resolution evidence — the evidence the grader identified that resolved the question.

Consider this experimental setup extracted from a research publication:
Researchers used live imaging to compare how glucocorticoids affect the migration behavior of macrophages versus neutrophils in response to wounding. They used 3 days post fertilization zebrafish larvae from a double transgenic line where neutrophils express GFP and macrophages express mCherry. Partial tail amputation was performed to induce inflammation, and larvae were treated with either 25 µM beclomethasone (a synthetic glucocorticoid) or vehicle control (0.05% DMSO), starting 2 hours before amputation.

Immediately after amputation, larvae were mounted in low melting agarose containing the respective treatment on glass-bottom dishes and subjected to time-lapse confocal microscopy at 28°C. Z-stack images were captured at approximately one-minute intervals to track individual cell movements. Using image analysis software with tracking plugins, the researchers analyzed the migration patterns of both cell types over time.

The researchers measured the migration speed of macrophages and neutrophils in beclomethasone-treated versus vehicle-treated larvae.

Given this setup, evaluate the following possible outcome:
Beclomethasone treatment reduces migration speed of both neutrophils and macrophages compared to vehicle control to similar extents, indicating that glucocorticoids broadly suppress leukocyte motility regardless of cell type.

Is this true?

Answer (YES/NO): NO